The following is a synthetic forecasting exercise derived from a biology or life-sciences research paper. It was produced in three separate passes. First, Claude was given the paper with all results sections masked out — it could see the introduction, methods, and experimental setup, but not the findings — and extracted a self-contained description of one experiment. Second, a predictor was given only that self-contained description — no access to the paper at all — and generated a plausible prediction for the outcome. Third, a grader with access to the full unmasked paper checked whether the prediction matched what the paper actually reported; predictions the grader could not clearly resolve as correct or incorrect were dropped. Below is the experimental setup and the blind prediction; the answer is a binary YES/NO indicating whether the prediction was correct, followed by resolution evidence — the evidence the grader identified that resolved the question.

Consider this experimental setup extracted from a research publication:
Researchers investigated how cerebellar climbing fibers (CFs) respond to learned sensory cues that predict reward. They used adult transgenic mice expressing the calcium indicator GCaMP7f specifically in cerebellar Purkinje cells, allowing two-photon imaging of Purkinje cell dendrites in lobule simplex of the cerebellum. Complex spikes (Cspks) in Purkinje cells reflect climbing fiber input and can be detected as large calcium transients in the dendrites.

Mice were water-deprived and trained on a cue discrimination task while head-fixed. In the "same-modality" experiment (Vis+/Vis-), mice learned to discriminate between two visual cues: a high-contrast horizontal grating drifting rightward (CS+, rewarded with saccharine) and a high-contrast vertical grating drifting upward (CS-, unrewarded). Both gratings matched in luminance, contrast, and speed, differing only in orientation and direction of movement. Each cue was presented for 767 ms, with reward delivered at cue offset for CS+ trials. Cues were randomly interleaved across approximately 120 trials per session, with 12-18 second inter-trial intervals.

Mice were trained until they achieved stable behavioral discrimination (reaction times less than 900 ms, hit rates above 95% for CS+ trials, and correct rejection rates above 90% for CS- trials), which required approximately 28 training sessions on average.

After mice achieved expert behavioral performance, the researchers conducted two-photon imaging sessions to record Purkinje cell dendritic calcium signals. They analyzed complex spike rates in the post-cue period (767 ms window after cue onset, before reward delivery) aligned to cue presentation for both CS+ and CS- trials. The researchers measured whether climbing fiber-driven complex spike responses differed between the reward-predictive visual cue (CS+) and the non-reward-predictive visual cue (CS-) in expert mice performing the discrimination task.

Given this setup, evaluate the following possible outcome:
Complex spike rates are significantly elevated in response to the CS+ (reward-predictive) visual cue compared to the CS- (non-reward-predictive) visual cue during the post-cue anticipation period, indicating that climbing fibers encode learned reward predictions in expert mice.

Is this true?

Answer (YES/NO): NO